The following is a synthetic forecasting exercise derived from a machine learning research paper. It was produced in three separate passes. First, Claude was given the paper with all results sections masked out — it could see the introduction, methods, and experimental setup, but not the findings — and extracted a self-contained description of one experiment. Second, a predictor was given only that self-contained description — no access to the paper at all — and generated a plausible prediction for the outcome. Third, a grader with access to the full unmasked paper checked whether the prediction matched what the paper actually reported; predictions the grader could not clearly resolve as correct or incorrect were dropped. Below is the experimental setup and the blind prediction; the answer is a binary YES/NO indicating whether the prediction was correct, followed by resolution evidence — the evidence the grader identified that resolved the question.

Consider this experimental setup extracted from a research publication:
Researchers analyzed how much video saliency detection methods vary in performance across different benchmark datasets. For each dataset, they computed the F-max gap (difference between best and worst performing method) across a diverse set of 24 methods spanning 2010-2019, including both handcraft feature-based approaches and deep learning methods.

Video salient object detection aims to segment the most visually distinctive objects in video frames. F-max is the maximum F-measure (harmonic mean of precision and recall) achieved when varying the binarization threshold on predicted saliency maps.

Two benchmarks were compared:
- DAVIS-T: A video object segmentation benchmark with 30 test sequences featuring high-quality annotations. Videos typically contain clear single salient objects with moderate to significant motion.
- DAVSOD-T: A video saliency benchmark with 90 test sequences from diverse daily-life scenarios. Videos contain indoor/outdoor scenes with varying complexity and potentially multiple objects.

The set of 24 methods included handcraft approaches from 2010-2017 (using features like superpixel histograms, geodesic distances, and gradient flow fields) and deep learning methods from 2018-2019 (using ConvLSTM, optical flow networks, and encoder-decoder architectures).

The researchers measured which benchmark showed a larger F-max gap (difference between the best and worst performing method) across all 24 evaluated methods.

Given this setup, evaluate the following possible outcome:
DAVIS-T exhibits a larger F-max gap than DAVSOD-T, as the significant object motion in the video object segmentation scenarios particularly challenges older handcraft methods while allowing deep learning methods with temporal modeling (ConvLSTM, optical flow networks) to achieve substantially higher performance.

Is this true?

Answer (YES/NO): YES